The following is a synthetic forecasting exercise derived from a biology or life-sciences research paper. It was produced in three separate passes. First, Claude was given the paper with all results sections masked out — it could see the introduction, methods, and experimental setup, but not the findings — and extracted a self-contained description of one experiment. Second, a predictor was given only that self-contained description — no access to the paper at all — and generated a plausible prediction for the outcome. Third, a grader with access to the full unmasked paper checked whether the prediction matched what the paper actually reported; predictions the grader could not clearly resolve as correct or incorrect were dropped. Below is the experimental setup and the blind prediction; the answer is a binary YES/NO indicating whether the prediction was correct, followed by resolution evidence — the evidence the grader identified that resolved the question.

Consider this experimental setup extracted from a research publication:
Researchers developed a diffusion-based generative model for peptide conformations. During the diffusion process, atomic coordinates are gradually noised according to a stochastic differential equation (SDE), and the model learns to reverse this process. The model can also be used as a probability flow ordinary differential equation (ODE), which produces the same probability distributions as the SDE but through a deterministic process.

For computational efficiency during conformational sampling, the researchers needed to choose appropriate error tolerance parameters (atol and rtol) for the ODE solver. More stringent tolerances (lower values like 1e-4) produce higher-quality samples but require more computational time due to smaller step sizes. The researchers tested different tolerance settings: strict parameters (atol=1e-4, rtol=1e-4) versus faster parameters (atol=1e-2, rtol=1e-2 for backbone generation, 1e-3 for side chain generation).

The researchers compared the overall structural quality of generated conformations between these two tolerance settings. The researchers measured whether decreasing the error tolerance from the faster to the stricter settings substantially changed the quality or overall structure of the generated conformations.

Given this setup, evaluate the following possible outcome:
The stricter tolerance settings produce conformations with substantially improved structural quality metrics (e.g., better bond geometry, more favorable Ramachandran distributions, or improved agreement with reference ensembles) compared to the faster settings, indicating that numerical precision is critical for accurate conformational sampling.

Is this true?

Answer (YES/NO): NO